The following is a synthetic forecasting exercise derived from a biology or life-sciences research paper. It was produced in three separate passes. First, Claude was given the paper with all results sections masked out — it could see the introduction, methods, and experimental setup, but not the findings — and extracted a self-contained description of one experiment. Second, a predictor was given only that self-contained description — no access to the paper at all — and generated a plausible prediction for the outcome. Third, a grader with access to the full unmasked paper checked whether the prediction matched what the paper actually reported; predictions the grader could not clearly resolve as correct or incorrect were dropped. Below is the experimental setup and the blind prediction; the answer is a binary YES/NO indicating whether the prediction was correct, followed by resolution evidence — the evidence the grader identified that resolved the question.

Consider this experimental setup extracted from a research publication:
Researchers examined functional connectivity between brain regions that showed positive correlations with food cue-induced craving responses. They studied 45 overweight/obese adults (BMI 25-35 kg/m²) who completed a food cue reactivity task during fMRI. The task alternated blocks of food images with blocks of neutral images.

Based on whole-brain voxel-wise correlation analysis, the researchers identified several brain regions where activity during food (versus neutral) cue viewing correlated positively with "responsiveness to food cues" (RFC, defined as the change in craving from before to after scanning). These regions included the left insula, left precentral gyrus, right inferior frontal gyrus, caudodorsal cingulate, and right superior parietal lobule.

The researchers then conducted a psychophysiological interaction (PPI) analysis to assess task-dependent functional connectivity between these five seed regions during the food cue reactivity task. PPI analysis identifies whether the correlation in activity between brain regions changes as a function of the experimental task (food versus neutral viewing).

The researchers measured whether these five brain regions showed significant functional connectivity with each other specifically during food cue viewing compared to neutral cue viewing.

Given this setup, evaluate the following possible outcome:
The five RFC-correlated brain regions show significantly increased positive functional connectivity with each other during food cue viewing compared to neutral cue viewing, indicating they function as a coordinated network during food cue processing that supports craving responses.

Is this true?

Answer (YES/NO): NO